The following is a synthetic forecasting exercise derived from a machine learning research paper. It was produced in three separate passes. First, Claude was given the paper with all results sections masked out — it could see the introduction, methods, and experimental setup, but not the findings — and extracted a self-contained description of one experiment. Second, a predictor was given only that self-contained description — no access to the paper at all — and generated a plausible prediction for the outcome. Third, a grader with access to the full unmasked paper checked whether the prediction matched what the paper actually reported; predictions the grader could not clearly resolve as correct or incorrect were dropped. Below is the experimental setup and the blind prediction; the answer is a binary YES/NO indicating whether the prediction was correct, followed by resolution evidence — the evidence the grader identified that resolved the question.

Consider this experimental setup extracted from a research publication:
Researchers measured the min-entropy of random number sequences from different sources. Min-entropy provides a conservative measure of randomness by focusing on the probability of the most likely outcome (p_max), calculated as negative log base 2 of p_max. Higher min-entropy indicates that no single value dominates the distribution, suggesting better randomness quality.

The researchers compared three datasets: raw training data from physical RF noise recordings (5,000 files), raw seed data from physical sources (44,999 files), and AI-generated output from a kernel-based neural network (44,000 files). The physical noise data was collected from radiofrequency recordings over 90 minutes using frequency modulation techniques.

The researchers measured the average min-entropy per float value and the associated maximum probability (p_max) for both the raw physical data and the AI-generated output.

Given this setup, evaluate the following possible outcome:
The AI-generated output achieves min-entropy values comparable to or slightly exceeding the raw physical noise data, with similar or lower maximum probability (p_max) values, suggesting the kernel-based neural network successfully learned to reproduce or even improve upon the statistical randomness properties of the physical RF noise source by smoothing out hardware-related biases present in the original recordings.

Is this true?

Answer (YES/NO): NO